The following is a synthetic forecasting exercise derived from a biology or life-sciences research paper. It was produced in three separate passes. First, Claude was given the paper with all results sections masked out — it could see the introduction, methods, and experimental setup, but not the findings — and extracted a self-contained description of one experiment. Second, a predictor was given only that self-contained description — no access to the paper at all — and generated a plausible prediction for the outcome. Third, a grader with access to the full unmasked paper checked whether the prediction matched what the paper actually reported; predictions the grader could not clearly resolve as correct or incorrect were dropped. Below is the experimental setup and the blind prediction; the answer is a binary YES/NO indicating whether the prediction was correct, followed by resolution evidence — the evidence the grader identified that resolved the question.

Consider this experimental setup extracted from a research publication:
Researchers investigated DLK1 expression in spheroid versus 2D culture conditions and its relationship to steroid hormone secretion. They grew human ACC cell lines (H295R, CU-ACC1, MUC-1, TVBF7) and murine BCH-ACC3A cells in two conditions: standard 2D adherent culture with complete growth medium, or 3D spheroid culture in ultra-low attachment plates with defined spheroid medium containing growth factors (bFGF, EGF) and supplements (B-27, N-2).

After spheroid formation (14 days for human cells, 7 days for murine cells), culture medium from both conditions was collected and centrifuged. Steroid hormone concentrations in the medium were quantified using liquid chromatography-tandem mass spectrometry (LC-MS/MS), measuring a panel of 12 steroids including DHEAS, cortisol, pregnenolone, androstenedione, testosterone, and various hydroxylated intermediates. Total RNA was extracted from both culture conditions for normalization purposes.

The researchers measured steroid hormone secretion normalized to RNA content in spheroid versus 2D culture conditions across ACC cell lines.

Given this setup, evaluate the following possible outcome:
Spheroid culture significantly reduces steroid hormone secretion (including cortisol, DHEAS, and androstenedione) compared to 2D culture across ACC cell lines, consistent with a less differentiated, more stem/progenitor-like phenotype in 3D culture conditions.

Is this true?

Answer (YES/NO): NO